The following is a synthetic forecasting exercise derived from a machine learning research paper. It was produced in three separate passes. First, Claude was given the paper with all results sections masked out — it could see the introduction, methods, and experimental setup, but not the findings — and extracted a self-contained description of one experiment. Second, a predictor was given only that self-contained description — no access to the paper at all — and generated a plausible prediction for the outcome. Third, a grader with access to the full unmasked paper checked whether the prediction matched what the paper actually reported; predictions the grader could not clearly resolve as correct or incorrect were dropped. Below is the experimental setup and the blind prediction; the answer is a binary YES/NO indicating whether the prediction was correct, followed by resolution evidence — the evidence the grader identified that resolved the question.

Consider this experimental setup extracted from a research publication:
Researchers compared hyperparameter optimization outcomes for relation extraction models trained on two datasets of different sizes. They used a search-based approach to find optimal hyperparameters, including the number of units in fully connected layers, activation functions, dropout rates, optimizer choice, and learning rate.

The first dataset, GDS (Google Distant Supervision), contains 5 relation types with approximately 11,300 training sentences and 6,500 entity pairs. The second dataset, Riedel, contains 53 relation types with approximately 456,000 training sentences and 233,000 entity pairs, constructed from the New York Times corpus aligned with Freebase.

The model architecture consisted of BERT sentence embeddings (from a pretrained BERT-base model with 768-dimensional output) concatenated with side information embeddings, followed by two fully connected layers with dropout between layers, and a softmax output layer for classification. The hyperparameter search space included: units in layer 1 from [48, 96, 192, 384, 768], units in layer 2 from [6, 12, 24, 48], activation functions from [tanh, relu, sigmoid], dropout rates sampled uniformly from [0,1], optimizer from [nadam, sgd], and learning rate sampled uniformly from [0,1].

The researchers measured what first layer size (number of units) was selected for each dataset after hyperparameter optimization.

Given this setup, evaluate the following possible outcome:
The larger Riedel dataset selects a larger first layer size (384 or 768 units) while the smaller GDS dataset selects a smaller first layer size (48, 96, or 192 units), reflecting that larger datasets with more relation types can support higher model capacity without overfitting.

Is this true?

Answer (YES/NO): NO